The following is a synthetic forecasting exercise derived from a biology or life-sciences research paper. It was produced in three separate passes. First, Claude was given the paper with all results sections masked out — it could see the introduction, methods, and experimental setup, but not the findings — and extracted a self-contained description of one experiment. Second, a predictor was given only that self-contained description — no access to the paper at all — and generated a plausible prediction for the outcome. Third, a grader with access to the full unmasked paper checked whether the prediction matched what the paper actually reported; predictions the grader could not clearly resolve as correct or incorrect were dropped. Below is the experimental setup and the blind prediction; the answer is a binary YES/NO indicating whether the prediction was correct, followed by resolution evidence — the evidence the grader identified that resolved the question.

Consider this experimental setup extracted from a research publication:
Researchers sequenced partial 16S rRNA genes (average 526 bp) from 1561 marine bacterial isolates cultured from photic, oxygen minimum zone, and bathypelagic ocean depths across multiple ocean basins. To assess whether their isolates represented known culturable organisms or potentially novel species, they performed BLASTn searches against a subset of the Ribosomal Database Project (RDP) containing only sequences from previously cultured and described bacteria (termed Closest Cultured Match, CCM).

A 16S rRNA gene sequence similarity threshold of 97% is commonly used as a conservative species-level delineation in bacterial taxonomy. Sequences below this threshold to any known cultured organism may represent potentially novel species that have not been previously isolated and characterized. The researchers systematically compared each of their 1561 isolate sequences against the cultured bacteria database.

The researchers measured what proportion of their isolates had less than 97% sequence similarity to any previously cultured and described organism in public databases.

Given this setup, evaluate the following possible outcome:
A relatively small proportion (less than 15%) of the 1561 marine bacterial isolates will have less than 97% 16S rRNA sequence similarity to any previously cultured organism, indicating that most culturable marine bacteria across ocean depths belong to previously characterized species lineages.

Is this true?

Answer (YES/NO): YES